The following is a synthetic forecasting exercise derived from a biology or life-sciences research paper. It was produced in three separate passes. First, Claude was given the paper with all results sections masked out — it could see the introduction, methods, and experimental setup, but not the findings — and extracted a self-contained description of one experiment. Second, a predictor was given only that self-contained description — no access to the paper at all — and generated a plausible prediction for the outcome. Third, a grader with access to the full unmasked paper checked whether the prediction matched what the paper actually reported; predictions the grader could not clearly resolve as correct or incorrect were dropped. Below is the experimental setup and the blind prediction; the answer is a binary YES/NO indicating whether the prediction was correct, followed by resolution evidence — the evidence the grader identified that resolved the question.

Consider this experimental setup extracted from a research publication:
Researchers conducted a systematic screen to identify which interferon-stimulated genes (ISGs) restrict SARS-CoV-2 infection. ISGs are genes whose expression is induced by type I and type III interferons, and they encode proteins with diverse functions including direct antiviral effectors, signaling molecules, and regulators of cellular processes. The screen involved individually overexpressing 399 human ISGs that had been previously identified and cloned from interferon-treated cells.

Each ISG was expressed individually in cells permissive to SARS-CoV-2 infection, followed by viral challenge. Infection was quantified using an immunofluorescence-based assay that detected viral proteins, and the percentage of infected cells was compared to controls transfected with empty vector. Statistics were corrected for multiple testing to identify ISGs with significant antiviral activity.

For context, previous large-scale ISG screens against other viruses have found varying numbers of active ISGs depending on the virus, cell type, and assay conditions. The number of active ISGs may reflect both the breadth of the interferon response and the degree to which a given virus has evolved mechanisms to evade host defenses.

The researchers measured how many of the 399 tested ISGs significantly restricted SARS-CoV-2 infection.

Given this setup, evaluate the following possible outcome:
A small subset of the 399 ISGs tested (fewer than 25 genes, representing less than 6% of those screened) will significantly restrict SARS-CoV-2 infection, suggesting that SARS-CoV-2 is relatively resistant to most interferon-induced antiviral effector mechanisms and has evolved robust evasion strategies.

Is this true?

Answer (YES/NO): NO